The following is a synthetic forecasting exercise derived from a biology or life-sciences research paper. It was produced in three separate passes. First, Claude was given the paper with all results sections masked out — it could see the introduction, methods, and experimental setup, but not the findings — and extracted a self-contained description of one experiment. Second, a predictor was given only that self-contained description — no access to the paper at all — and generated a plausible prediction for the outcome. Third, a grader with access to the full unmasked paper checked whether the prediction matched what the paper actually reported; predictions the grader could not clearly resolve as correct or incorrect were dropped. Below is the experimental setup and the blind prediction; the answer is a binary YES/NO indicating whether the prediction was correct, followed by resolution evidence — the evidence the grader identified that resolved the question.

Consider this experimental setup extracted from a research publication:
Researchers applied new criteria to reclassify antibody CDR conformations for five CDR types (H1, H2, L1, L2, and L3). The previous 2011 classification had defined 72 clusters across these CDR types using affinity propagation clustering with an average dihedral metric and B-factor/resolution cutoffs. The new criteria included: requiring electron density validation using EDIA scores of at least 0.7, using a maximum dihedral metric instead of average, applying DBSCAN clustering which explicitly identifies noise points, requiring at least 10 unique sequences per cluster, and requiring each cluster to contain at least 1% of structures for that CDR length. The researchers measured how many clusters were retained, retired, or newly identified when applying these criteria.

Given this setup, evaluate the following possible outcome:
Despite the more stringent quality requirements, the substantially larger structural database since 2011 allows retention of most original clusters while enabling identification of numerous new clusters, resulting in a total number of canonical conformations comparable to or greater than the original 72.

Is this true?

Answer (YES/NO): NO